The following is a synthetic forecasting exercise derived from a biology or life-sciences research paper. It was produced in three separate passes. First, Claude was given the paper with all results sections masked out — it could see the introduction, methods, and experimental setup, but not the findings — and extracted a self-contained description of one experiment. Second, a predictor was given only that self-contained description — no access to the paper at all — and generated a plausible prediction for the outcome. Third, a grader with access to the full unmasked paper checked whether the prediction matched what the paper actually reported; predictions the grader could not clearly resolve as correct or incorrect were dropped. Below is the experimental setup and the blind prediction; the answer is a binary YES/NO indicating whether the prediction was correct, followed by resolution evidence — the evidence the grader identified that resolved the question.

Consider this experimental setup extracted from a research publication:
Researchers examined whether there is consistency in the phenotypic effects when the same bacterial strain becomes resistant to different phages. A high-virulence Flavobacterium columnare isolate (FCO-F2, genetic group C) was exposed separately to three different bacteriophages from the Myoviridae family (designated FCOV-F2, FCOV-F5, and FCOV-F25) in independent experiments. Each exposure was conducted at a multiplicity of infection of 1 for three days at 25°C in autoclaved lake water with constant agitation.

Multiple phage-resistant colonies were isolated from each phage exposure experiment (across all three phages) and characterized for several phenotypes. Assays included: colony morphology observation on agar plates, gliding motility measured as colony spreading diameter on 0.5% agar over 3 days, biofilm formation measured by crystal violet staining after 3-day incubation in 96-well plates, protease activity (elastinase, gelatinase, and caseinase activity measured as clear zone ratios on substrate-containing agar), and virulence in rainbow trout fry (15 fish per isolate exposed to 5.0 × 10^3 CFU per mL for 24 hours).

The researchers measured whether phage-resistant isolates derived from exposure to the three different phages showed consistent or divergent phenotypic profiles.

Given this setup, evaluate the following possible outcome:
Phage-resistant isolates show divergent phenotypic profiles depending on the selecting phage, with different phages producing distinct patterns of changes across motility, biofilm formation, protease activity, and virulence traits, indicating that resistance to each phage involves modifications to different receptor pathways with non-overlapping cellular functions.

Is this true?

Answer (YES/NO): NO